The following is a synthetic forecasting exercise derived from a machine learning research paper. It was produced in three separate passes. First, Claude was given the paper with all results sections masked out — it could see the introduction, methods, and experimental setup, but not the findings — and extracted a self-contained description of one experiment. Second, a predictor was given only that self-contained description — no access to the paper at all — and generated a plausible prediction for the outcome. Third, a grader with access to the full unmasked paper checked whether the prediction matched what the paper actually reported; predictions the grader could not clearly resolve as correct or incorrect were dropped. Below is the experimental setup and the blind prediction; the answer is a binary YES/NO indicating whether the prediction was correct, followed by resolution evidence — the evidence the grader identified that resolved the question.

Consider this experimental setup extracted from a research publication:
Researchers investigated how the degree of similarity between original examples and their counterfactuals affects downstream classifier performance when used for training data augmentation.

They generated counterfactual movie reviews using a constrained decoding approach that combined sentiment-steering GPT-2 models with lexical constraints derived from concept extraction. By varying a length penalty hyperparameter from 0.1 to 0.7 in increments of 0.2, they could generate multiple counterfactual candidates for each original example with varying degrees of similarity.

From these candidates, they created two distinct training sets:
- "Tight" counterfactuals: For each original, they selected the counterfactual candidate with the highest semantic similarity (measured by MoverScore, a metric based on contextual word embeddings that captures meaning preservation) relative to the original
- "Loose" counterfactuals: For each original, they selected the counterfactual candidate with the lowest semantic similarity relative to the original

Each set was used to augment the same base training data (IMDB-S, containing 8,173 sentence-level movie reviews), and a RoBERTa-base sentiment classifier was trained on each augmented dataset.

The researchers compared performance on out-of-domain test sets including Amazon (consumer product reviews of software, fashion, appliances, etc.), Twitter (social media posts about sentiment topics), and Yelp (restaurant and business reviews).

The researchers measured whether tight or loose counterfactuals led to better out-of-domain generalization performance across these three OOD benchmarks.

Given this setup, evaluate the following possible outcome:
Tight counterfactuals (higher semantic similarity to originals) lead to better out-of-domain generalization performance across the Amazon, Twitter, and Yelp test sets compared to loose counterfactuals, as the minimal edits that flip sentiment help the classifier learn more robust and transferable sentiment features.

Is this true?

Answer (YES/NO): NO